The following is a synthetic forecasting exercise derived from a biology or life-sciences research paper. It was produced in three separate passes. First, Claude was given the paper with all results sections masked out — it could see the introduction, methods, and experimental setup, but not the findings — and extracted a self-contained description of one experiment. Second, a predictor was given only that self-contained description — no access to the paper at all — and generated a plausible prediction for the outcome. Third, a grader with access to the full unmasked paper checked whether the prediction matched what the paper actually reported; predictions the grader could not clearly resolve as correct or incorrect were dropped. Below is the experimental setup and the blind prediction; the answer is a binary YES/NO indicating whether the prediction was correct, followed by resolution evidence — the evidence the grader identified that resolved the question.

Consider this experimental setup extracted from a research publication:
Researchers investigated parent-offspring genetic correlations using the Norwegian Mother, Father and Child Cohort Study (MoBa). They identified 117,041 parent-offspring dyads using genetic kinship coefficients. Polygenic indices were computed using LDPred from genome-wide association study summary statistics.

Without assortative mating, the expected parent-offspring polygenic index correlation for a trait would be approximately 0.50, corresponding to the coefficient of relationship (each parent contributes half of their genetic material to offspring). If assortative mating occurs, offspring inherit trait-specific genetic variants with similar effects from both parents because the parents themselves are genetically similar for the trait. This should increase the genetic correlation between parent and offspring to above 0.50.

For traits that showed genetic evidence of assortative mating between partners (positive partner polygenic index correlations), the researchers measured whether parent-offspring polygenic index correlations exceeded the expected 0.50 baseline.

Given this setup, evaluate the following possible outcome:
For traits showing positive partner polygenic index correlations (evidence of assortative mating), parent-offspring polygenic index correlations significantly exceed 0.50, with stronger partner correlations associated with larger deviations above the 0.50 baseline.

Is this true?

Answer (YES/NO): YES